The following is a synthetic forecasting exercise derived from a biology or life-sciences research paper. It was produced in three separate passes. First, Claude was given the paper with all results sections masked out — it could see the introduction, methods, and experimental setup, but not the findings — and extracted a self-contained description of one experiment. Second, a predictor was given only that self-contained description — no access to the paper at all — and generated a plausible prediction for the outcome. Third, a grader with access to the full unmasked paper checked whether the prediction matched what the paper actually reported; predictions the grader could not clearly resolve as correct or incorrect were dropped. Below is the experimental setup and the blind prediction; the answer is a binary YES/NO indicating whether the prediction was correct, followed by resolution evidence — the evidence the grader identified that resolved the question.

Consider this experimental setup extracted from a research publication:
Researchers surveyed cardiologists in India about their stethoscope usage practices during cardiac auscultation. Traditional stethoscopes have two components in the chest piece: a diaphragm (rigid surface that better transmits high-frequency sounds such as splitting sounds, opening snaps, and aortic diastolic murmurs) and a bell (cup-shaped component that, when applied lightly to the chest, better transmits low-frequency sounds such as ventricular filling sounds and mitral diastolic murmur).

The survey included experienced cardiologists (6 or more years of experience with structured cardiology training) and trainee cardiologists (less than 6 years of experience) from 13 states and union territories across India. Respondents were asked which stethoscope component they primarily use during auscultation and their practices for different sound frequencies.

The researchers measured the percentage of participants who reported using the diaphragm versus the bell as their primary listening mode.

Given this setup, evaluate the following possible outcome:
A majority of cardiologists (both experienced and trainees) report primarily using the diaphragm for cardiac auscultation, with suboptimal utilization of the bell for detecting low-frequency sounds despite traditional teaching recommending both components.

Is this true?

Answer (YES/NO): NO